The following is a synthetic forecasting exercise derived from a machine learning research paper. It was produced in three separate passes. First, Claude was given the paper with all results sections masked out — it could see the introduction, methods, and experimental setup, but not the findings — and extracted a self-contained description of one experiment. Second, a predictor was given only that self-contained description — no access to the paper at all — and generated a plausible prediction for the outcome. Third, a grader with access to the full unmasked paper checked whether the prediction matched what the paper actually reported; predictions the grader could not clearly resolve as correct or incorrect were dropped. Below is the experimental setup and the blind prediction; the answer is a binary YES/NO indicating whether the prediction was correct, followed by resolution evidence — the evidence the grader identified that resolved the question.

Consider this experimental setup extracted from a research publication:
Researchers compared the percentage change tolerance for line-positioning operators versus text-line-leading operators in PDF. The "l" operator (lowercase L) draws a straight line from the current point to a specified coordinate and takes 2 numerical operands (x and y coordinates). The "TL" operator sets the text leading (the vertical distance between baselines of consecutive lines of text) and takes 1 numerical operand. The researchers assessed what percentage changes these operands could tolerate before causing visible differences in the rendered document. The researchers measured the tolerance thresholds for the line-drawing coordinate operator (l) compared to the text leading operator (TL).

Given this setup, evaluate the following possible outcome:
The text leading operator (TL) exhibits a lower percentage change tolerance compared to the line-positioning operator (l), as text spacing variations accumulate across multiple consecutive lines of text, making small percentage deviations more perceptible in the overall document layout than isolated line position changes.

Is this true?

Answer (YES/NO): NO